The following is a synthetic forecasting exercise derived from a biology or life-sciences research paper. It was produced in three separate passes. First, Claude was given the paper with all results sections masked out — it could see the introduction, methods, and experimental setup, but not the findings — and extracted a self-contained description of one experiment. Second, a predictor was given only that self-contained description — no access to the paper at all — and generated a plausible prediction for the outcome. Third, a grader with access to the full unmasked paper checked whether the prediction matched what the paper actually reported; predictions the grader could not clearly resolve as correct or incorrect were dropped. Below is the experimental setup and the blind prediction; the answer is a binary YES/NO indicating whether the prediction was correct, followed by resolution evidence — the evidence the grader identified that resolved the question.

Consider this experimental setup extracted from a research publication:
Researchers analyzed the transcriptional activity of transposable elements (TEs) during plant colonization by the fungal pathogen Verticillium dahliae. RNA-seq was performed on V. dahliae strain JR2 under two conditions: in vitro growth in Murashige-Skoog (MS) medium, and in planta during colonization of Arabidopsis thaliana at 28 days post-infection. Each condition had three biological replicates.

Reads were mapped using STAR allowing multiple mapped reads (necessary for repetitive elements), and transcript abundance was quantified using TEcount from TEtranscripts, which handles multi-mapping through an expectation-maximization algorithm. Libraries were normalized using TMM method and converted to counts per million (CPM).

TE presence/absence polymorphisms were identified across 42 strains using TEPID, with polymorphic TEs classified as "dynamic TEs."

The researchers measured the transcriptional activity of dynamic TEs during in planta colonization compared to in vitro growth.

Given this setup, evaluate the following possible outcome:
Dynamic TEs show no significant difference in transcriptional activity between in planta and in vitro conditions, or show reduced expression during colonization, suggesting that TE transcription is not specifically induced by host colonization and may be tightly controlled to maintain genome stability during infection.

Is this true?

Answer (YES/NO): NO